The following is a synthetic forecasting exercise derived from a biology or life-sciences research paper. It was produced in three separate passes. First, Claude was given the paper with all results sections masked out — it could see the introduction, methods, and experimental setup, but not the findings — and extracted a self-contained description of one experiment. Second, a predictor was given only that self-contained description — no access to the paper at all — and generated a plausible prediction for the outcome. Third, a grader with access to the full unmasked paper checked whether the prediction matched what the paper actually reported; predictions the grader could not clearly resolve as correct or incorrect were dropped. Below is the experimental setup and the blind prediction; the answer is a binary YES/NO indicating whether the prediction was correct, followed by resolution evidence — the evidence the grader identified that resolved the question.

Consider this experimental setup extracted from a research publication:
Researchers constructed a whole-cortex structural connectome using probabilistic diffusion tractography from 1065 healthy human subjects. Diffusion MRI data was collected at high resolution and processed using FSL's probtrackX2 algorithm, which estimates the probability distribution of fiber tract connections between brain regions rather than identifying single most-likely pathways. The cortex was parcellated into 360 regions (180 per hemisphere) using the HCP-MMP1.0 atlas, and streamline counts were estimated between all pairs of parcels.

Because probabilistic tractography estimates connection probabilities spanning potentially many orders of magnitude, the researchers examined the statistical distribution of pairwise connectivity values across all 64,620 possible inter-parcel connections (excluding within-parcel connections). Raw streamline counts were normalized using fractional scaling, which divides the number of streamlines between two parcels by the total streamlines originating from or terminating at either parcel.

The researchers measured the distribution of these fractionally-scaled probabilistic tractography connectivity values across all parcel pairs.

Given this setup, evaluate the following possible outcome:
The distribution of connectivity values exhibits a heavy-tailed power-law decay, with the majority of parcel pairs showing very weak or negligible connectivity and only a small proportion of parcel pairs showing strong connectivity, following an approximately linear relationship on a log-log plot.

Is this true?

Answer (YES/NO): NO